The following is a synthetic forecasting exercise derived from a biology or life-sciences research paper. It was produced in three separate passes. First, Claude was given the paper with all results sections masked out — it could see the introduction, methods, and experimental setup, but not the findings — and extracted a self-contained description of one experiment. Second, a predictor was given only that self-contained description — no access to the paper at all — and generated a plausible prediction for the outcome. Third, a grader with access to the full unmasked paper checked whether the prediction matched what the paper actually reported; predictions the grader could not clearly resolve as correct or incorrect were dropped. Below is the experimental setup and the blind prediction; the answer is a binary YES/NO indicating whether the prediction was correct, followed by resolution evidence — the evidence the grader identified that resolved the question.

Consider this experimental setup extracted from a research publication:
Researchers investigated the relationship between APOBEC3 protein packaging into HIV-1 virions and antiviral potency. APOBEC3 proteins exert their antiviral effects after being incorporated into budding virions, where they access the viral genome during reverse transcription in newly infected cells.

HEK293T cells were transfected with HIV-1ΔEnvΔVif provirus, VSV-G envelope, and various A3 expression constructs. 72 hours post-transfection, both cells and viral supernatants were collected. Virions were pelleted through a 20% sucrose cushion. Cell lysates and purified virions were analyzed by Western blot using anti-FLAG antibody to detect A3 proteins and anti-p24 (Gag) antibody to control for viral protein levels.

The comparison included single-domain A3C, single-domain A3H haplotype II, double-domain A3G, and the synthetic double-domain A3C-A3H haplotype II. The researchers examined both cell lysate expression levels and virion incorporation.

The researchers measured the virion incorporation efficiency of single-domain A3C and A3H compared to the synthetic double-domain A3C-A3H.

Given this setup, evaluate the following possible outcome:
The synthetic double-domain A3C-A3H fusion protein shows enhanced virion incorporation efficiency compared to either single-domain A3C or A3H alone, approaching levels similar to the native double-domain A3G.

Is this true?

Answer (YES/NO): YES